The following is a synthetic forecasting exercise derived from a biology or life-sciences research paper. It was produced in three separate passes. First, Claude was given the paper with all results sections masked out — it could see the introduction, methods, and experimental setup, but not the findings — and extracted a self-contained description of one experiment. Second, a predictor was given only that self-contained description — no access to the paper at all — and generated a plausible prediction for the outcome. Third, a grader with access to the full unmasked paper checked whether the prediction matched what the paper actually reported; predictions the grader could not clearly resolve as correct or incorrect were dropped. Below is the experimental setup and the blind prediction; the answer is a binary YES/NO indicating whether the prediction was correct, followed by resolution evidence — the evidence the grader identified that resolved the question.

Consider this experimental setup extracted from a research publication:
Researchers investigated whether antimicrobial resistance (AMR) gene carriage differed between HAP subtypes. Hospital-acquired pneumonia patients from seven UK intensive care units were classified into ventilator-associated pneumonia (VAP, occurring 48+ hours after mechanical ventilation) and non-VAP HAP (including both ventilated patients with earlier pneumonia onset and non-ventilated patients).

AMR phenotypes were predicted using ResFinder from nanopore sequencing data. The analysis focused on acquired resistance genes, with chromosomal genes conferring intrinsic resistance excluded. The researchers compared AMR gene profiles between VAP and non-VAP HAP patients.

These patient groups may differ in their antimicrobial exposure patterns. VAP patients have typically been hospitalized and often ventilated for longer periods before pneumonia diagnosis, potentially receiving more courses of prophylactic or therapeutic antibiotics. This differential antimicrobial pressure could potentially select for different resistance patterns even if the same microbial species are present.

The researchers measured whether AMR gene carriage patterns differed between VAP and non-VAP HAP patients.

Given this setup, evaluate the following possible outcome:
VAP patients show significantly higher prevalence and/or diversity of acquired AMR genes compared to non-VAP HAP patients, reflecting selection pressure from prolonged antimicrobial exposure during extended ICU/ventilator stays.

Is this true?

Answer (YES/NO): NO